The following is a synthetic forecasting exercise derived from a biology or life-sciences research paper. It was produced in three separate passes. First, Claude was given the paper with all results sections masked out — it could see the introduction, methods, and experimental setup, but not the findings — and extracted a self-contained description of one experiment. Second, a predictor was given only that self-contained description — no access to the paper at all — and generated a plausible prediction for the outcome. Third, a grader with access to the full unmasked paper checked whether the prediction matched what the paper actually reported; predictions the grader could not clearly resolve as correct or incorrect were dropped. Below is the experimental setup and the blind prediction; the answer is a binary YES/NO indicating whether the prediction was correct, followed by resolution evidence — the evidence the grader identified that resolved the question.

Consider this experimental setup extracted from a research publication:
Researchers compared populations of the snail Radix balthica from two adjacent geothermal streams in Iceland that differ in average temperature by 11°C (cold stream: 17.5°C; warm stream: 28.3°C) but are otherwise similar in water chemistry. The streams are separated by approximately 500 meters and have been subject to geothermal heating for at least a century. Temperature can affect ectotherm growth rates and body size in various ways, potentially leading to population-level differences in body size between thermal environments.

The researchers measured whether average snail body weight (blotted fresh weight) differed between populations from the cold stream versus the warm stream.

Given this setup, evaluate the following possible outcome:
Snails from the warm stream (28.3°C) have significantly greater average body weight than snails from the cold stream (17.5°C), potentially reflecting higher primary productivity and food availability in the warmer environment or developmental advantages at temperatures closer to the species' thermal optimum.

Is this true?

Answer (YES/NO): NO